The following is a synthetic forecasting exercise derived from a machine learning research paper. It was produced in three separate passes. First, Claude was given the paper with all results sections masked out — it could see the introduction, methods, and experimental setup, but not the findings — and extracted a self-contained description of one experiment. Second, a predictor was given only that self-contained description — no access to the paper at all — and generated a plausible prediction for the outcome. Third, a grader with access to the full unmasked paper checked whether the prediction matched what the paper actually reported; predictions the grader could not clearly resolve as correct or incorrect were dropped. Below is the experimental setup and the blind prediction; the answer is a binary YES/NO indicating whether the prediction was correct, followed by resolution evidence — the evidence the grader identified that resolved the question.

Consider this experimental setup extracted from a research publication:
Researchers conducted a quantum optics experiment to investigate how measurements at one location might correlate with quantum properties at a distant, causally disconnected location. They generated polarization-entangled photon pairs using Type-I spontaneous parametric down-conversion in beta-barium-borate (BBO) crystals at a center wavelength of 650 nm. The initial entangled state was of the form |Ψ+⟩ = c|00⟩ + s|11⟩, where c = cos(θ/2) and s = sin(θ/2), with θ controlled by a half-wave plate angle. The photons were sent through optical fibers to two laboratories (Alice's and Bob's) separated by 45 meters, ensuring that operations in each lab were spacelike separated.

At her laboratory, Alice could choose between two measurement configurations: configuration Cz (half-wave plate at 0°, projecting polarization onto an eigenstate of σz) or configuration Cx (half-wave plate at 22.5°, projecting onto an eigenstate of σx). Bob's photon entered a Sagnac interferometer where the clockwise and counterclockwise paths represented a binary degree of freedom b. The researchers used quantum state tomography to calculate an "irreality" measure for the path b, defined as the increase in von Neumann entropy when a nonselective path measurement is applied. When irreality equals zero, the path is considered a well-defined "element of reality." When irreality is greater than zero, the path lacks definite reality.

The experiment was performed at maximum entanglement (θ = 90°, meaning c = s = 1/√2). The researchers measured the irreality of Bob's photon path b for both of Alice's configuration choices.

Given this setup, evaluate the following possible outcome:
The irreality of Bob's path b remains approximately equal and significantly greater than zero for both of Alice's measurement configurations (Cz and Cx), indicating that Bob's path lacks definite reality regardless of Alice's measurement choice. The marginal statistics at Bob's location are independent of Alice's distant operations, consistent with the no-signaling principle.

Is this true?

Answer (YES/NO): NO